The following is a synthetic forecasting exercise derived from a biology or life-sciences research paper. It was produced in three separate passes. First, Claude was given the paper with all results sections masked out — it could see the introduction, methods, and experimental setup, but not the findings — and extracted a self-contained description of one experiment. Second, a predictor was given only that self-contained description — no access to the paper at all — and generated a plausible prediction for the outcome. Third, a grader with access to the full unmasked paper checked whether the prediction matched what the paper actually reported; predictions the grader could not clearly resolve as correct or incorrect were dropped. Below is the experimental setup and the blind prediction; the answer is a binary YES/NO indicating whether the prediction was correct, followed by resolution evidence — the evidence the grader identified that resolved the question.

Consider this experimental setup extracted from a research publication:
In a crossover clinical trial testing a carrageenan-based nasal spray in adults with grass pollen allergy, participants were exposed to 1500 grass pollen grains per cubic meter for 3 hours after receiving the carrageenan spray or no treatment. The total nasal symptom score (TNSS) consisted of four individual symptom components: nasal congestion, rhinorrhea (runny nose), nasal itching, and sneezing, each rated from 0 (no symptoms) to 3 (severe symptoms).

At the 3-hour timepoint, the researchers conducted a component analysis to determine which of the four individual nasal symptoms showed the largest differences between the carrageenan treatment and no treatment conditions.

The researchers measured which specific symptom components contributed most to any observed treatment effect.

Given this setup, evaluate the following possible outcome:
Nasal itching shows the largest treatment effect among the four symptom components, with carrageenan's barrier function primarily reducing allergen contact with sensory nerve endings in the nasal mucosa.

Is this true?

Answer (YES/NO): NO